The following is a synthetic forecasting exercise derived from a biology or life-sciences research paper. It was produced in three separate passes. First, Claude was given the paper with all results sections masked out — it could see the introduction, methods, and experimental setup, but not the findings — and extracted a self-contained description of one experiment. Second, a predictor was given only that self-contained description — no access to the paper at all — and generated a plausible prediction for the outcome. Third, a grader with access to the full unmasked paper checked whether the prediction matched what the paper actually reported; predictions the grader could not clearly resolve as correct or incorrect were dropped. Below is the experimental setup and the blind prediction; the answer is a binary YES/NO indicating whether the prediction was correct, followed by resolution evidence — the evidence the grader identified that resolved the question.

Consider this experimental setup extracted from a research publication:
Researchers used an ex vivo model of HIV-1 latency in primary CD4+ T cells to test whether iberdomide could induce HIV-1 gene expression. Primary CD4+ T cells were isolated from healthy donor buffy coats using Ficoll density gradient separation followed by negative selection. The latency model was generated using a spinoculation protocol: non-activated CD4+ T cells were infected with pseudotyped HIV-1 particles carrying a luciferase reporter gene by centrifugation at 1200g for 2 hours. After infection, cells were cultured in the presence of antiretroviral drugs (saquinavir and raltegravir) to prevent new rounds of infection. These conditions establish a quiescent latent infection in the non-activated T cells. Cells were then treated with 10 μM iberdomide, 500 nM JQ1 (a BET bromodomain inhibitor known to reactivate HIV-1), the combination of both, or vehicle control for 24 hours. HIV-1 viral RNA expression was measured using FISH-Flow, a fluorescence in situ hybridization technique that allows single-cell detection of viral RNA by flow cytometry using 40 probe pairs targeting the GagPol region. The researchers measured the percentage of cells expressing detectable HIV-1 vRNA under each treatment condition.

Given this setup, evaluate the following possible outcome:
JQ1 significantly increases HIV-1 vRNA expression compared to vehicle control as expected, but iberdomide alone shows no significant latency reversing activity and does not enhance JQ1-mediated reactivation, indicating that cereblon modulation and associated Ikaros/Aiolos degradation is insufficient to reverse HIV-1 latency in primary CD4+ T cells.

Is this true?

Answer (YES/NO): NO